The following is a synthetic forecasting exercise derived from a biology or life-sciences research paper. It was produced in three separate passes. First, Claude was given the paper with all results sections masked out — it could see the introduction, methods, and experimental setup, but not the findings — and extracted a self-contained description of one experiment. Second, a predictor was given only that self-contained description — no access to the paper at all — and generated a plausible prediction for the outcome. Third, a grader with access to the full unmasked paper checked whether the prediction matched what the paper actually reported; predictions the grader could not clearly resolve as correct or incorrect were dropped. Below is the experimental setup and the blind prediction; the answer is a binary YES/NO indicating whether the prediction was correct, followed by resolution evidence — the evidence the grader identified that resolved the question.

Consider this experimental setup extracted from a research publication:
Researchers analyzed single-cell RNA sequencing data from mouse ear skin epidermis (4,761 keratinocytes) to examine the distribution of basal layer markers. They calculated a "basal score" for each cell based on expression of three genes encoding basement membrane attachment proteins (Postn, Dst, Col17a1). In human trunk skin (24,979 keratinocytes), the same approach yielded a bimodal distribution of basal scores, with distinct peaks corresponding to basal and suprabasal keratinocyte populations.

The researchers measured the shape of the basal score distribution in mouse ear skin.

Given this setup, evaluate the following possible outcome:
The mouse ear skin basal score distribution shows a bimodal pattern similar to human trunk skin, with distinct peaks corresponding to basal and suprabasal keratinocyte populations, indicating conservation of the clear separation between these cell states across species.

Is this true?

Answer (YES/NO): NO